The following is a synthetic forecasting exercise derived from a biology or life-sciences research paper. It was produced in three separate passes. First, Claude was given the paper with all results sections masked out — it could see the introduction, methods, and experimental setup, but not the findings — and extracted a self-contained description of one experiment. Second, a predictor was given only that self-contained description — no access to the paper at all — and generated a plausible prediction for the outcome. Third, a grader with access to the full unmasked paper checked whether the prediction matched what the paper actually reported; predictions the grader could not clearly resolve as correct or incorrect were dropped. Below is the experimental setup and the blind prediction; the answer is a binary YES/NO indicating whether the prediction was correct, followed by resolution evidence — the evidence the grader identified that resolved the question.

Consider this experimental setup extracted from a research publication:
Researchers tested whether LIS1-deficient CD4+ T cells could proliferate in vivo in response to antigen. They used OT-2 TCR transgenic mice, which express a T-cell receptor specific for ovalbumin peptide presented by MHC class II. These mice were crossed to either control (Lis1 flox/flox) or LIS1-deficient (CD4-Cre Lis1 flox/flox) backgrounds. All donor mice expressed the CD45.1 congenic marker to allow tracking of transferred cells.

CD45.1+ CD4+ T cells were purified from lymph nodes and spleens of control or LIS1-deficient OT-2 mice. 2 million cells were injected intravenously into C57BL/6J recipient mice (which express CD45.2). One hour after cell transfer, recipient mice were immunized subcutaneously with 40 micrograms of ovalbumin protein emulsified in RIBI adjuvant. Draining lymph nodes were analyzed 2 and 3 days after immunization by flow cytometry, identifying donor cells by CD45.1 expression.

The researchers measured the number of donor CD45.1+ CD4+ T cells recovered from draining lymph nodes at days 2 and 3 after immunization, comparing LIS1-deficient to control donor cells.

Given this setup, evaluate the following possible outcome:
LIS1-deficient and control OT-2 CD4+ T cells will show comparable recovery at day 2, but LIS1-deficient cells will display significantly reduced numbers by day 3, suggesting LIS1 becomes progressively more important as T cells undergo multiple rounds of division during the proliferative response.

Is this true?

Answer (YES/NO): YES